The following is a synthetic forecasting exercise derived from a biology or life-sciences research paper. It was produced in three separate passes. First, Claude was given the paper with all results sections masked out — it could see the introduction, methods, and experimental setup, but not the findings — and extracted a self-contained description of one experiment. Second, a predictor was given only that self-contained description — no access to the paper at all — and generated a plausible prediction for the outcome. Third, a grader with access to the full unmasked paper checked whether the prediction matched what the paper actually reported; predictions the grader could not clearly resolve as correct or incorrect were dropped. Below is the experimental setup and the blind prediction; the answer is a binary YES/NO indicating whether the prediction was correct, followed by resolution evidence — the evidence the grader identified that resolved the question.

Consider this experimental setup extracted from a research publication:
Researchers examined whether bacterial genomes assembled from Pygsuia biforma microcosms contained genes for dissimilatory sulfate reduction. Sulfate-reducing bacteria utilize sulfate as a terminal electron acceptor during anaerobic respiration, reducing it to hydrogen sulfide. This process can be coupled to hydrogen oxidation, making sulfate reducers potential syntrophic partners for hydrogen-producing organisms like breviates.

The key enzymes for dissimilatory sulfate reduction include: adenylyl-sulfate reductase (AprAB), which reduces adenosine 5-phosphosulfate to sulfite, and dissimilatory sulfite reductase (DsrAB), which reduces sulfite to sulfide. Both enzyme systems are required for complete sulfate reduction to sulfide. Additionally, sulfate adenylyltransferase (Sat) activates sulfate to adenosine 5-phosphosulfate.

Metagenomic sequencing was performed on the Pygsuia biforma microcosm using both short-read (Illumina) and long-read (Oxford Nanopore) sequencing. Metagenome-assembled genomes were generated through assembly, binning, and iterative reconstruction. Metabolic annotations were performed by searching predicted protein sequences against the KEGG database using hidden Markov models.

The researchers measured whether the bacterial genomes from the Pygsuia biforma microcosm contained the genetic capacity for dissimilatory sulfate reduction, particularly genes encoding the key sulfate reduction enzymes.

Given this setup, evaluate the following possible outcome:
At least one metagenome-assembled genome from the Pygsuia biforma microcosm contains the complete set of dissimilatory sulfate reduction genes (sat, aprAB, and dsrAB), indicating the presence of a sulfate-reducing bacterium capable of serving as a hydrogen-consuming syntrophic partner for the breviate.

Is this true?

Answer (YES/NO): YES